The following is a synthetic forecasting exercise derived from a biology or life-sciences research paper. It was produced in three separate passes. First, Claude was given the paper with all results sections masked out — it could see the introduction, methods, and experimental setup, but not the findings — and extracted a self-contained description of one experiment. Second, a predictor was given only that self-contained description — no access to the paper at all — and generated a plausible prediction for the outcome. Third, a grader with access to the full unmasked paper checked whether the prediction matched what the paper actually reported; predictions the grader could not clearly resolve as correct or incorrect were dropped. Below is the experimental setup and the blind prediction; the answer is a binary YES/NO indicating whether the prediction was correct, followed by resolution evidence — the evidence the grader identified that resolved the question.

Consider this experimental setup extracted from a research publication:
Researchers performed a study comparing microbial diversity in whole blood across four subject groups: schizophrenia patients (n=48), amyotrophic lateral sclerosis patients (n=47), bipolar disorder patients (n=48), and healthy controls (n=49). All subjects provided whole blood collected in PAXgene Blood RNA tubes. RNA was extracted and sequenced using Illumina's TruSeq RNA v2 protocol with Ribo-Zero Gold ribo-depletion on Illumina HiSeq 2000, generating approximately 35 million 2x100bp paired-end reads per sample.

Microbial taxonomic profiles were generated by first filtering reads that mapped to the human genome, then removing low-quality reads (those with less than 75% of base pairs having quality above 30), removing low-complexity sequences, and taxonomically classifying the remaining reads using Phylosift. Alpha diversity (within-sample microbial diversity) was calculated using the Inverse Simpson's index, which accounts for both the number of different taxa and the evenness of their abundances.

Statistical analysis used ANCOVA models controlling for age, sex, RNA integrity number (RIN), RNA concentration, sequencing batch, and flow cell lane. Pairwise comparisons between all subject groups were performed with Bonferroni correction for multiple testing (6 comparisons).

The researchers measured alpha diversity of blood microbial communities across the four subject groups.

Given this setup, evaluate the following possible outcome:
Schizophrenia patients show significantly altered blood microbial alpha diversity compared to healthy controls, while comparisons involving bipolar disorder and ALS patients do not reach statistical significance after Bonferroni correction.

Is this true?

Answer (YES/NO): NO